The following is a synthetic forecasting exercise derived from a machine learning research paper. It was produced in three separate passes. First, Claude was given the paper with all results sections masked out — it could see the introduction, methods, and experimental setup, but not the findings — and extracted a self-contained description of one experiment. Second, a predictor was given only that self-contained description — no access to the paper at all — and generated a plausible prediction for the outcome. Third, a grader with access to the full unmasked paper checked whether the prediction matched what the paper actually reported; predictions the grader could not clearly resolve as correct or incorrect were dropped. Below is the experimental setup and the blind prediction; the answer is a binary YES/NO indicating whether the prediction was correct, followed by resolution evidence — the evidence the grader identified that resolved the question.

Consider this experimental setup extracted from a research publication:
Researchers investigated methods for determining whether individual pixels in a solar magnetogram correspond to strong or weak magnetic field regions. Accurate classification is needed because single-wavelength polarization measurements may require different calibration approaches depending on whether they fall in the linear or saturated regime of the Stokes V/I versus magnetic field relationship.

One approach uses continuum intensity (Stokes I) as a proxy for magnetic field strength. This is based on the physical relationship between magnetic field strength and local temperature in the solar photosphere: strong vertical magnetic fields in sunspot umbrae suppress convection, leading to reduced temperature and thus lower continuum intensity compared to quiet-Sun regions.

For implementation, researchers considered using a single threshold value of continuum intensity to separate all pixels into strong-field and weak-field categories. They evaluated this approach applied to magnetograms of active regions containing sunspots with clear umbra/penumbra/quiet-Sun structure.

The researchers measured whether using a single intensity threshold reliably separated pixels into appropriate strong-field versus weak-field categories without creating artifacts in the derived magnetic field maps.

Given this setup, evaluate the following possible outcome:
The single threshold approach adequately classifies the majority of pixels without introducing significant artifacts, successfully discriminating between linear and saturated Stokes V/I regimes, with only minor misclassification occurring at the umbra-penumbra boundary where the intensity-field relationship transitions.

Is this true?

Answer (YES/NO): NO